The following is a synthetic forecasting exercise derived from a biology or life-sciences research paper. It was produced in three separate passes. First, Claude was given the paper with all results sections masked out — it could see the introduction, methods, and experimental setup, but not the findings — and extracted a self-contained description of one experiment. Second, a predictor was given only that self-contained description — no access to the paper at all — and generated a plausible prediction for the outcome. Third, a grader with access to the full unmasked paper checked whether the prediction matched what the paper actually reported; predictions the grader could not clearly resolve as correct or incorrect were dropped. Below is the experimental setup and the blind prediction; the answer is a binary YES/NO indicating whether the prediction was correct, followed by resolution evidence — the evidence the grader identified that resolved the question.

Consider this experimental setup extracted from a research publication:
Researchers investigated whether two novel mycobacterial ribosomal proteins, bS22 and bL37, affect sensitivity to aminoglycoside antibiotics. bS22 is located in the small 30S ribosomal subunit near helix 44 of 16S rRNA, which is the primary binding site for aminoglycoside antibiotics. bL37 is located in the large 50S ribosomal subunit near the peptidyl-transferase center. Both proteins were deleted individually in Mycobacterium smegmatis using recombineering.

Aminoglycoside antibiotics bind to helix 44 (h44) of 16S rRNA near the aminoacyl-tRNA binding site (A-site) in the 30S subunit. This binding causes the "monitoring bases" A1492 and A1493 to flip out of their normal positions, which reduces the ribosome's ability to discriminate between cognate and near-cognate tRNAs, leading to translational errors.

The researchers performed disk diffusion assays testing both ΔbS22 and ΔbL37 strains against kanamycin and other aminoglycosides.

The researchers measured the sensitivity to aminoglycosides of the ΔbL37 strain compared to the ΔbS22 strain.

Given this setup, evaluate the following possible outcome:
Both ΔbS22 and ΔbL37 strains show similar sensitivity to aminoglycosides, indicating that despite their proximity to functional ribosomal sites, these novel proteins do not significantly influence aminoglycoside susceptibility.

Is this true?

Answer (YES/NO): NO